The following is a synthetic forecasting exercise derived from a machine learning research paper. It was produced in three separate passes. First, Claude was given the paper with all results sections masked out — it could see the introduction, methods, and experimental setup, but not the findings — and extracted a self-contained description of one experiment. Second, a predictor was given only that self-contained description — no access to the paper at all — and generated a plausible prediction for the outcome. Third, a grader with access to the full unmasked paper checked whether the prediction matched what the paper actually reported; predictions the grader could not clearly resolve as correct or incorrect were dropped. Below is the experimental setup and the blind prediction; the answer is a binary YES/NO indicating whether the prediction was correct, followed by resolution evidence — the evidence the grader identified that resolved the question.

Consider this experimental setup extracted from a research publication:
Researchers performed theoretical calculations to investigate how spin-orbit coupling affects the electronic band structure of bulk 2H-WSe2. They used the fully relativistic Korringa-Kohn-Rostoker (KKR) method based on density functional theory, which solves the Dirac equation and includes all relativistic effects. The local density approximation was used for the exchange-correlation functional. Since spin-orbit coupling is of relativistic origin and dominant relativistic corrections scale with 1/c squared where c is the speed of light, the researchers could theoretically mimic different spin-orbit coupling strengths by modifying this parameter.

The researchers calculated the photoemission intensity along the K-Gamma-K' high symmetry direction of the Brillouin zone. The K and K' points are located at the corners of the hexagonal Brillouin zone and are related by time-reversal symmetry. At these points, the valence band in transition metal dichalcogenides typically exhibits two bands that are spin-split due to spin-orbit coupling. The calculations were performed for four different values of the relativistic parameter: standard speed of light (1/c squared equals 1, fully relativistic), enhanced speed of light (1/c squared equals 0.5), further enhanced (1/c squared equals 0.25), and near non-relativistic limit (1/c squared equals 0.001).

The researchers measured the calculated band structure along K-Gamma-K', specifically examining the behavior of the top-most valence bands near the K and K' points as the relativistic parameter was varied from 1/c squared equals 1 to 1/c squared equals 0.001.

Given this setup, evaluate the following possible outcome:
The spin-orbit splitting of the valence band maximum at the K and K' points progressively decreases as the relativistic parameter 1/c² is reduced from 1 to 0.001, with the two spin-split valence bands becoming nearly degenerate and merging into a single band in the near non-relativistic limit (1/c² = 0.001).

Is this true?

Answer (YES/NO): YES